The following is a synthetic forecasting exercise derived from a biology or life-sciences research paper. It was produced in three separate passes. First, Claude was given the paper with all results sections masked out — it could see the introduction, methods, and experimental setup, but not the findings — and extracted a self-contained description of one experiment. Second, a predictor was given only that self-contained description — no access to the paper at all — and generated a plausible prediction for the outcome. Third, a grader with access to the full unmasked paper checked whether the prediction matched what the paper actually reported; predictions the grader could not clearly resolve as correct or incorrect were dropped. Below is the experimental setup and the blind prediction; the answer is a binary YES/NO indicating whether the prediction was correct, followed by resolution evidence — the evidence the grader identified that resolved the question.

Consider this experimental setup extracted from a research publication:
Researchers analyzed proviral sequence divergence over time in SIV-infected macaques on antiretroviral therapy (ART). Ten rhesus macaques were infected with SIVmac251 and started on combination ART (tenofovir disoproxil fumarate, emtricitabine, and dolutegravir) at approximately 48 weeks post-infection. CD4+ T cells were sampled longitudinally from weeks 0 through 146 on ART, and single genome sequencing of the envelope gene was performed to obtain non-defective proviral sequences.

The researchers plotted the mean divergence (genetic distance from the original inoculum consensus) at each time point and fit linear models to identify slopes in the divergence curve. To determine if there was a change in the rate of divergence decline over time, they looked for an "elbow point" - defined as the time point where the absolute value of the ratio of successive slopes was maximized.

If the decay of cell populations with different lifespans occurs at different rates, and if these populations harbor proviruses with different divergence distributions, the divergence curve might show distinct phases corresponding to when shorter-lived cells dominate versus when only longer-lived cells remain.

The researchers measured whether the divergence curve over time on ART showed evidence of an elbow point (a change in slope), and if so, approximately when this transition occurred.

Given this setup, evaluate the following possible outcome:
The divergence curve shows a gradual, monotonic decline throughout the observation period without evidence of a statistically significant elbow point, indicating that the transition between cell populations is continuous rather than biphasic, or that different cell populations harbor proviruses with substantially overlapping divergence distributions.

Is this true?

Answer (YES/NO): NO